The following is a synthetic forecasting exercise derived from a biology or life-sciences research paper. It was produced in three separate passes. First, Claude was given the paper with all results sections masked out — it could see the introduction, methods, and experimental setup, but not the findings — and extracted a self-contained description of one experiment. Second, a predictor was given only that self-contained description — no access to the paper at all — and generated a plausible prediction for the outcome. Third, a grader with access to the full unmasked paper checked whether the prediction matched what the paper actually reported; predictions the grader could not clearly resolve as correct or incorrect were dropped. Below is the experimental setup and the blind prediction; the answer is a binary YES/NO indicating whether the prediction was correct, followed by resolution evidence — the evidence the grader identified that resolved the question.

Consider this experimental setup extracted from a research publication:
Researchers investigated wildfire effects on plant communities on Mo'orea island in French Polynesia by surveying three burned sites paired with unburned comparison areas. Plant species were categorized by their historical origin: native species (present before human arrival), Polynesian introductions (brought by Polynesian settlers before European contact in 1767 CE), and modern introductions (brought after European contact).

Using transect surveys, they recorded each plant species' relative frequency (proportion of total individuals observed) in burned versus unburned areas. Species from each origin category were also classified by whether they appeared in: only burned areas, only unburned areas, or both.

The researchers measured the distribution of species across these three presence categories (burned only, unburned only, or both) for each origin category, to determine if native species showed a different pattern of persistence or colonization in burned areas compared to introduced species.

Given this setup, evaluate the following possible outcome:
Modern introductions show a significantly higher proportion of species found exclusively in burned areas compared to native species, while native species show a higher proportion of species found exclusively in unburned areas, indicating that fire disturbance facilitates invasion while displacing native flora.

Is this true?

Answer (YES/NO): NO